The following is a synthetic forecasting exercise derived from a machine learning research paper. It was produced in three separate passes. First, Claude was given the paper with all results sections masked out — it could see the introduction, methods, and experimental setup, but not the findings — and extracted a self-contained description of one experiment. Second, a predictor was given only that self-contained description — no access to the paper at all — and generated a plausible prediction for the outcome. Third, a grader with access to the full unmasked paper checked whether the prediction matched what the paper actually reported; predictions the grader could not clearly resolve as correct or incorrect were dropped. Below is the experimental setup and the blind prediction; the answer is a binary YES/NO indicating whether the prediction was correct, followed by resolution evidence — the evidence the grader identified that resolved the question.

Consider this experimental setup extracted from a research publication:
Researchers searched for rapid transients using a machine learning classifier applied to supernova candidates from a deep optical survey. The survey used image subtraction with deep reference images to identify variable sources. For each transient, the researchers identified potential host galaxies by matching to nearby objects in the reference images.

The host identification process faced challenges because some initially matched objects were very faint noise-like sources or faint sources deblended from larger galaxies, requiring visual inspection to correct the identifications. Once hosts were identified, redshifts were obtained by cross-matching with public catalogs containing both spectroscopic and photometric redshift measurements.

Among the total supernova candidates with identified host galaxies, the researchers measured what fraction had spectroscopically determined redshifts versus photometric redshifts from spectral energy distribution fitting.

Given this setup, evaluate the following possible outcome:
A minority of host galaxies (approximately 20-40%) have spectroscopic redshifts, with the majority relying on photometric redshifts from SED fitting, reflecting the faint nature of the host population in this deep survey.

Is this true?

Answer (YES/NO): YES